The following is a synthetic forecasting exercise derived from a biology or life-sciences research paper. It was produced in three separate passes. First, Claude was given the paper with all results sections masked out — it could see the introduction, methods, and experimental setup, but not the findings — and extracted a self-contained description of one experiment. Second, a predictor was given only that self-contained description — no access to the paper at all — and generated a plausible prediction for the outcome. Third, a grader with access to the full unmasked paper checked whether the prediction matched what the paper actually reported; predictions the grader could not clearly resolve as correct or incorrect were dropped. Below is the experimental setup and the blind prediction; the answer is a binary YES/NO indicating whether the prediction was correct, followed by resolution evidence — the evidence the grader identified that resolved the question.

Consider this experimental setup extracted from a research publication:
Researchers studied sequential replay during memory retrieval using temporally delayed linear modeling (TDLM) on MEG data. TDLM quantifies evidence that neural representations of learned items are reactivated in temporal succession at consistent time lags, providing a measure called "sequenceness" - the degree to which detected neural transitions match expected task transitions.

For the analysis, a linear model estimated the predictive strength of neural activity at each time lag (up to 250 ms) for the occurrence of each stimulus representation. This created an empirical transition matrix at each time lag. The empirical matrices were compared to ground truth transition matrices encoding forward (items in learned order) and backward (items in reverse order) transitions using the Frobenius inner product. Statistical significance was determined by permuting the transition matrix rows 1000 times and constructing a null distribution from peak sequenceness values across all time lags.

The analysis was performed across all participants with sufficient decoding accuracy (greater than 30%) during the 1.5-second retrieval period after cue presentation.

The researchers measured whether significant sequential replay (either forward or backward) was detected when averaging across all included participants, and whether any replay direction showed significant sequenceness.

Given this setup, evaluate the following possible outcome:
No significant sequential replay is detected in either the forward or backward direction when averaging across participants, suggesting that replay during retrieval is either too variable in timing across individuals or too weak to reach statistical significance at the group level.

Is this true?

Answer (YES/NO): NO